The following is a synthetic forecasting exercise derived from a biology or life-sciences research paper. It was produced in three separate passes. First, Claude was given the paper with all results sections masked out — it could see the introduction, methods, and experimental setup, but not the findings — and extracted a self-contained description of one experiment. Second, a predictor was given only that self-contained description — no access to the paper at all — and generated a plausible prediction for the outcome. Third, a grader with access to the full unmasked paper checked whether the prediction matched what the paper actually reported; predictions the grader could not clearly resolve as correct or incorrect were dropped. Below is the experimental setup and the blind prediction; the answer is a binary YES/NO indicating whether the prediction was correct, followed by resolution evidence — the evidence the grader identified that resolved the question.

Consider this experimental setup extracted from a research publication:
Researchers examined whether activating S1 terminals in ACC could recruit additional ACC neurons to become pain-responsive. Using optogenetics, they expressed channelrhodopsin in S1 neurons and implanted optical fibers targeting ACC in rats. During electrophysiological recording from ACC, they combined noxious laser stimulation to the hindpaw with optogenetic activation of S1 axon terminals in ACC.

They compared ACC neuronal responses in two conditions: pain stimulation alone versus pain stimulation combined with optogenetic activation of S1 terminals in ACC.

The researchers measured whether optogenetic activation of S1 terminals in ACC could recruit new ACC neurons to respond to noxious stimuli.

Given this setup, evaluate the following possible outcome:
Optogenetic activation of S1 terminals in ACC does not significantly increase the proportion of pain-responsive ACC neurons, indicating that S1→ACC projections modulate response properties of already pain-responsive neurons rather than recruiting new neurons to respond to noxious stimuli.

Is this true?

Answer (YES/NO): NO